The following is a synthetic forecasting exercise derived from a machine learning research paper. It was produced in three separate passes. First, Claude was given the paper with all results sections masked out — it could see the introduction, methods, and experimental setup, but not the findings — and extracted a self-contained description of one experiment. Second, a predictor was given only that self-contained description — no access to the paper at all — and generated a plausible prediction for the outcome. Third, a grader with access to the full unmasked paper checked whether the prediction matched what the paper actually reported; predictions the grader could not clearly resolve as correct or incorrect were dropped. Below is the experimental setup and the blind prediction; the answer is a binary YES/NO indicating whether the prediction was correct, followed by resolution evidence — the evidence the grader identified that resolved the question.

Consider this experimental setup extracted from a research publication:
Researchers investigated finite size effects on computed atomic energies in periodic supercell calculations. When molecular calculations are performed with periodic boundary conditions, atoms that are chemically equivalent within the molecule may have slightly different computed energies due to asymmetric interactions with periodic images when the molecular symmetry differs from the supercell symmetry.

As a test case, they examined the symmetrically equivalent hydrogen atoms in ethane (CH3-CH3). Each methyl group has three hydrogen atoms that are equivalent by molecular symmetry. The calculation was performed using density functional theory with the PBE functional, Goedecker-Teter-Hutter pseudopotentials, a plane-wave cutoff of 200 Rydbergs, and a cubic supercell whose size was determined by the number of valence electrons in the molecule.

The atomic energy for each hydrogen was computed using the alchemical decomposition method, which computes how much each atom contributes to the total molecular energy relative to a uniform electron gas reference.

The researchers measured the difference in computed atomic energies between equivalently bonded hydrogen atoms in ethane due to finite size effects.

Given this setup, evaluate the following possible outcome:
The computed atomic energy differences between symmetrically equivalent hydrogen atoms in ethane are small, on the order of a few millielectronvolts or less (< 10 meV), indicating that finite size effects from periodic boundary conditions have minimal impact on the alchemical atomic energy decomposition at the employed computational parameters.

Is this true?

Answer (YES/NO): NO